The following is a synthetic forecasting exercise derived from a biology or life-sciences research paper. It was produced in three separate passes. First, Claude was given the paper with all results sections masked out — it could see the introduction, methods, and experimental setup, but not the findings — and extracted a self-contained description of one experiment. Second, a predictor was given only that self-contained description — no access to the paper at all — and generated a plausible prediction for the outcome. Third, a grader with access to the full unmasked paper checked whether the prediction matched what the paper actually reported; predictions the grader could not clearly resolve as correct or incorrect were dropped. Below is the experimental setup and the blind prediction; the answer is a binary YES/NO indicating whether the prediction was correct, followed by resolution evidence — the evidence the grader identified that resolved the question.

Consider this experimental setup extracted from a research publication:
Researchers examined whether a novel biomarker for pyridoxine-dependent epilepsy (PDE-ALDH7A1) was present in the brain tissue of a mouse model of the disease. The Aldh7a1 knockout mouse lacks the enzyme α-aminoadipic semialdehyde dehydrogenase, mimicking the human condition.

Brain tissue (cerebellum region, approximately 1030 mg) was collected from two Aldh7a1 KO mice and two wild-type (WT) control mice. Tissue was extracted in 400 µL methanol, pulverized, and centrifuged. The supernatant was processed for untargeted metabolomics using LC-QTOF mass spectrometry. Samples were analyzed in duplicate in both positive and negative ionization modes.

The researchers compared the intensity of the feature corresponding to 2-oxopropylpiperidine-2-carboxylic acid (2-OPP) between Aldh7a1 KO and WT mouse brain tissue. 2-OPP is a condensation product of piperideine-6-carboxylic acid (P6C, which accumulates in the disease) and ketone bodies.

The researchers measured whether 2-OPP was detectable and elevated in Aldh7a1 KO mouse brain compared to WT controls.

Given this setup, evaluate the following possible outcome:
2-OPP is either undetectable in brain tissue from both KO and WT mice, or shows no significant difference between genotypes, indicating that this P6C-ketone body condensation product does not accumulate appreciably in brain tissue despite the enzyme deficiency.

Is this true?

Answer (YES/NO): NO